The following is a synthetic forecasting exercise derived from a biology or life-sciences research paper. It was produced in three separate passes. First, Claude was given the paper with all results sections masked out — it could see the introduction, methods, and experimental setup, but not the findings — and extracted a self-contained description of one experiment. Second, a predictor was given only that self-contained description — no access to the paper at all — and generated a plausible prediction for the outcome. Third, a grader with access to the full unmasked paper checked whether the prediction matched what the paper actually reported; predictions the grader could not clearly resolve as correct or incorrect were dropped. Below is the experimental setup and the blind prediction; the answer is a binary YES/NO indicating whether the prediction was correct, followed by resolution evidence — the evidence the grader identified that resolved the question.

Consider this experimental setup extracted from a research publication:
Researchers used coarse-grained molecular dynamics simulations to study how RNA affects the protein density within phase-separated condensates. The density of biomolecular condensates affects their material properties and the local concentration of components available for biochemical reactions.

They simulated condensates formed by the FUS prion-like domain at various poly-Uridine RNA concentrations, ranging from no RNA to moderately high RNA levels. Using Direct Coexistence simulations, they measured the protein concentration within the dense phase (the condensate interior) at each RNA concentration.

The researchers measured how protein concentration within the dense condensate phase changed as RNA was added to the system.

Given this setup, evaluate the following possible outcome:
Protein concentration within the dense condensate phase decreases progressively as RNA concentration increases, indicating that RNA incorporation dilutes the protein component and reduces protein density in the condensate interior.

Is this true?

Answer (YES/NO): YES